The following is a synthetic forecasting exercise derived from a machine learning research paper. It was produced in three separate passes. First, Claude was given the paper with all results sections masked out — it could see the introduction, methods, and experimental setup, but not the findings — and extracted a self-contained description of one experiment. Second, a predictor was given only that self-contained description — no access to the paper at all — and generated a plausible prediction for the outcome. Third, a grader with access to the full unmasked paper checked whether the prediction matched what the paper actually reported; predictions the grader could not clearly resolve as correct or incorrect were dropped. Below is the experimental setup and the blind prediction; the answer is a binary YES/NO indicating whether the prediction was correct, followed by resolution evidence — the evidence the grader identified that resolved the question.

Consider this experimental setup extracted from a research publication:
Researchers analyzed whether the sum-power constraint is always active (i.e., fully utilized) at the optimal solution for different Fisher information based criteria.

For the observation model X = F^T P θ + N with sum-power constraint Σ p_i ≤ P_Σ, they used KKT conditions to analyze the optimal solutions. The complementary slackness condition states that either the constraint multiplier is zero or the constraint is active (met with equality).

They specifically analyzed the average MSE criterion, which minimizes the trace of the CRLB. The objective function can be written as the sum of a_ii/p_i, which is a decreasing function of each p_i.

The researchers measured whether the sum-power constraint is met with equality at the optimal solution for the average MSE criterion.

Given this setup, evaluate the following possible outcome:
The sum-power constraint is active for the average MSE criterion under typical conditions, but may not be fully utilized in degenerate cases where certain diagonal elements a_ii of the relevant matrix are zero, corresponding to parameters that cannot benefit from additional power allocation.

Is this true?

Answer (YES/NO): NO